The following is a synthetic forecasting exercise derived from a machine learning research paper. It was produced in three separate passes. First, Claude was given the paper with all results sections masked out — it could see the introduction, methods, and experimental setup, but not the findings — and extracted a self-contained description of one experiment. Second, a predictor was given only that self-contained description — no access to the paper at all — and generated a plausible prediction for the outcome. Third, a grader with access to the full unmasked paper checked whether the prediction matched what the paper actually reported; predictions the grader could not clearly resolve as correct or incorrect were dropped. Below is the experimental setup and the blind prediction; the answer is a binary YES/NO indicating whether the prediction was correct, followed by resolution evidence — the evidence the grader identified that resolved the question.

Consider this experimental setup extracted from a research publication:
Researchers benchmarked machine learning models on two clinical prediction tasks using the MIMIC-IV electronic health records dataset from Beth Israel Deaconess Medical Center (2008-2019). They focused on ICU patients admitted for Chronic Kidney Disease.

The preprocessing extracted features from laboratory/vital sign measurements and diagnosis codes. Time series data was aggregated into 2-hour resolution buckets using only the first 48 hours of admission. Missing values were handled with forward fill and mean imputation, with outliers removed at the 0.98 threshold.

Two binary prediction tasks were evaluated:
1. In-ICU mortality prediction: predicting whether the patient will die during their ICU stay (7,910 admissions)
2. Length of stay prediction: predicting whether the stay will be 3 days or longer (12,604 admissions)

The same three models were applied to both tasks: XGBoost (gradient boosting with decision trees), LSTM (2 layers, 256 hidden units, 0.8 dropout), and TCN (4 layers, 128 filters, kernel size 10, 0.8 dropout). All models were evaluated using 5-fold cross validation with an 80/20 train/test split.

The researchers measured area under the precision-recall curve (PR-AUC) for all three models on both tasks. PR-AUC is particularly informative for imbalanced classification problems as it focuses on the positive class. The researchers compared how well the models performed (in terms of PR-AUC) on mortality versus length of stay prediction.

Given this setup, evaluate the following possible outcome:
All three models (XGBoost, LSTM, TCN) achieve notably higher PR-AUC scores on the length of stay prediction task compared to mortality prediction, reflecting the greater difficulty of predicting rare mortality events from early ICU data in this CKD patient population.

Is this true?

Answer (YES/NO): YES